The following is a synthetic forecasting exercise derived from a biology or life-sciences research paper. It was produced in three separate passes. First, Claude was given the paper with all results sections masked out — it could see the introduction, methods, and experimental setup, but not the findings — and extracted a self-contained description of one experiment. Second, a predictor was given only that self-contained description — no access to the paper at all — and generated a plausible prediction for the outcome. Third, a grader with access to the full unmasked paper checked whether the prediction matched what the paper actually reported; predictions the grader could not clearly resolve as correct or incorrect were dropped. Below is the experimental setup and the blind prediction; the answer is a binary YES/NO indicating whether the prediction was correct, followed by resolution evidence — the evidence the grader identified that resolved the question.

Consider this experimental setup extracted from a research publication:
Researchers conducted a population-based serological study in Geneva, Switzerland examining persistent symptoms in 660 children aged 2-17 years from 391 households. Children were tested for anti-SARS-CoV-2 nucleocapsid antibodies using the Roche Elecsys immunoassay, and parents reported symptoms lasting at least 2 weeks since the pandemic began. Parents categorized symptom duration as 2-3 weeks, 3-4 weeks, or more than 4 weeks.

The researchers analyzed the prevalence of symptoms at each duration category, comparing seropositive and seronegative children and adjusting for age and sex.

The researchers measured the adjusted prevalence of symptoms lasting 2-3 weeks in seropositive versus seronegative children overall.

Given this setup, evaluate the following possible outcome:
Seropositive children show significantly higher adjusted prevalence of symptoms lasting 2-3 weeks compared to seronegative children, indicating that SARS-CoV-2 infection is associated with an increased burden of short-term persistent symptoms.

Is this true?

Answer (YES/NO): YES